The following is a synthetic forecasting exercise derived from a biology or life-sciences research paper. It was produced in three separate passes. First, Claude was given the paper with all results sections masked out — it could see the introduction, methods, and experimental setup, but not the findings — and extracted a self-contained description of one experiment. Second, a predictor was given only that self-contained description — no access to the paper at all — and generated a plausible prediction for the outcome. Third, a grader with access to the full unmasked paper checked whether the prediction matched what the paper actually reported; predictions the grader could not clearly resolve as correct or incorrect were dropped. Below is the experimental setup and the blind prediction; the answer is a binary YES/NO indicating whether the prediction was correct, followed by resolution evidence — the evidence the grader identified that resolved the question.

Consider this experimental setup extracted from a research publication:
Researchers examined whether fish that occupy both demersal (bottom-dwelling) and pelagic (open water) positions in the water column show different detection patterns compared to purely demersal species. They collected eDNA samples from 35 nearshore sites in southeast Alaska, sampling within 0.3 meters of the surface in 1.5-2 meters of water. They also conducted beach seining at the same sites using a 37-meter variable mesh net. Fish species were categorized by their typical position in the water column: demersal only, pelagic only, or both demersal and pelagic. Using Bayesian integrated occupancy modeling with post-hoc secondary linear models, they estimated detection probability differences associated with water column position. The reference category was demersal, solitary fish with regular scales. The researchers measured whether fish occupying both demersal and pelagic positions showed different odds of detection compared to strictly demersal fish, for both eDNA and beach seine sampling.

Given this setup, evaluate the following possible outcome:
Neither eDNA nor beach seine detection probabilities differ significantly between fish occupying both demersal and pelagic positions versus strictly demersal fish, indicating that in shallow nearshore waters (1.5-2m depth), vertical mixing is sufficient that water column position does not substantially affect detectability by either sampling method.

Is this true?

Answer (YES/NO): NO